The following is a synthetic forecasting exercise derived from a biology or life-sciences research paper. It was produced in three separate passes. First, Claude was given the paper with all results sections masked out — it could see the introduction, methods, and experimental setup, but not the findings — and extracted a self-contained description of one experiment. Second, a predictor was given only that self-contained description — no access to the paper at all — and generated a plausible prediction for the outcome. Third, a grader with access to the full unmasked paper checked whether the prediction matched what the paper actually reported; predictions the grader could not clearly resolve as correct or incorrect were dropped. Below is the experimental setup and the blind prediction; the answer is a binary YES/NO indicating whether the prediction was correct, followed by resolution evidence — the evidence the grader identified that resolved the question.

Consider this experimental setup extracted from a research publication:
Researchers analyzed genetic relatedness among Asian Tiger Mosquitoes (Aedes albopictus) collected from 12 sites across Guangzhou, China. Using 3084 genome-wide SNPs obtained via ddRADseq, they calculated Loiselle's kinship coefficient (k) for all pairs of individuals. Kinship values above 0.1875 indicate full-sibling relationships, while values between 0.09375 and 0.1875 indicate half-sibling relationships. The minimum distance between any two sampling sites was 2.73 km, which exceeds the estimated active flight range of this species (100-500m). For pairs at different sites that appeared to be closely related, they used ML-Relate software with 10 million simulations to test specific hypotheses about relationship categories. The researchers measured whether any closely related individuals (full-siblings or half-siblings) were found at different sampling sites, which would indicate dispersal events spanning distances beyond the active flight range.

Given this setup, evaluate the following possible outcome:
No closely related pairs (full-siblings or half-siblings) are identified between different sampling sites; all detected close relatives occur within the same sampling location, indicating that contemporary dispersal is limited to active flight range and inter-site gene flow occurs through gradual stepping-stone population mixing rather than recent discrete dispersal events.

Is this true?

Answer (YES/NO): NO